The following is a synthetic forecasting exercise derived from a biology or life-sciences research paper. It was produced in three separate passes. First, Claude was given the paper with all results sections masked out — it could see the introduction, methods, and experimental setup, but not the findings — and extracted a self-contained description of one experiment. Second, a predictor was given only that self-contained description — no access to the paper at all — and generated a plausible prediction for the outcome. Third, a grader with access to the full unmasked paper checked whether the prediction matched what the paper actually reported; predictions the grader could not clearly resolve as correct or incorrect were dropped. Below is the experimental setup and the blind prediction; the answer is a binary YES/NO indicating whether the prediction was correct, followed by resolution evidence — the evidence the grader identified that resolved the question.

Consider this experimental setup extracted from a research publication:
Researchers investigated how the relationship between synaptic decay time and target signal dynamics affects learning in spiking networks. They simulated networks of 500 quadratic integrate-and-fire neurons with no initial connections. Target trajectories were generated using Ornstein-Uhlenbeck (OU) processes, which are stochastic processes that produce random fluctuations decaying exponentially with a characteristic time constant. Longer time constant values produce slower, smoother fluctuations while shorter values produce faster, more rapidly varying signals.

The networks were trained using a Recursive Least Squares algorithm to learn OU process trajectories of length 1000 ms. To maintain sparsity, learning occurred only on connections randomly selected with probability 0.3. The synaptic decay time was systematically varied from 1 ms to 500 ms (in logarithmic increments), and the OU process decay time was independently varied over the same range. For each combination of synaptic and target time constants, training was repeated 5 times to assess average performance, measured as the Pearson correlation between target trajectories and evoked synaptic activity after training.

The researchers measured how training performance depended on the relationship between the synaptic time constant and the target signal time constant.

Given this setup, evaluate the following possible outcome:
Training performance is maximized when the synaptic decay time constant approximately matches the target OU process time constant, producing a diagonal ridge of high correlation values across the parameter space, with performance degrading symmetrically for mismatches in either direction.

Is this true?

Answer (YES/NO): NO